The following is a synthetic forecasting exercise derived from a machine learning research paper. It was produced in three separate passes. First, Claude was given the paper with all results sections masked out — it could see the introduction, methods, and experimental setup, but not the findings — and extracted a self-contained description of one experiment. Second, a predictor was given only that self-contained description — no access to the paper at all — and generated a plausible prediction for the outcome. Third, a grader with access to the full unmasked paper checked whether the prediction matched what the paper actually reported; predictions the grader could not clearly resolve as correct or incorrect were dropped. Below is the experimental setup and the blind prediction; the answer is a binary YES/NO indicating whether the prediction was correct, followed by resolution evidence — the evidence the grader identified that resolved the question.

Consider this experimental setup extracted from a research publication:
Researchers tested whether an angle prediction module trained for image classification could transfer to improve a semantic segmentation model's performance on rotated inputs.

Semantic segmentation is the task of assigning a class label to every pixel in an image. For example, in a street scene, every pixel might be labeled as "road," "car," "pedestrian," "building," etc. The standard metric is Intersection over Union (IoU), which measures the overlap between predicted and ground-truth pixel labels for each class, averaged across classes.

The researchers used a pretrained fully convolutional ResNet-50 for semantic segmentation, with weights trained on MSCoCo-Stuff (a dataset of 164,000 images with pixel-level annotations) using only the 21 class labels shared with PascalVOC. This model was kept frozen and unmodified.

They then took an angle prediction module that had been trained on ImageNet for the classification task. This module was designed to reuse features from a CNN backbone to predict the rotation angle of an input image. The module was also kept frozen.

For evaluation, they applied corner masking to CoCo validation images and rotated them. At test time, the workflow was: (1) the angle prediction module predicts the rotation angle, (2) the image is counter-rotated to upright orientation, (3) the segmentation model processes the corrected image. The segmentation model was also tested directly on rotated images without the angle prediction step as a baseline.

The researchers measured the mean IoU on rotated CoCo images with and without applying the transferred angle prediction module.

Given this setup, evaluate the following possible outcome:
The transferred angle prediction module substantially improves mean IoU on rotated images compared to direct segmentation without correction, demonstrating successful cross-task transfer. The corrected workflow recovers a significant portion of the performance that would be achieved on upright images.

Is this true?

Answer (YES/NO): YES